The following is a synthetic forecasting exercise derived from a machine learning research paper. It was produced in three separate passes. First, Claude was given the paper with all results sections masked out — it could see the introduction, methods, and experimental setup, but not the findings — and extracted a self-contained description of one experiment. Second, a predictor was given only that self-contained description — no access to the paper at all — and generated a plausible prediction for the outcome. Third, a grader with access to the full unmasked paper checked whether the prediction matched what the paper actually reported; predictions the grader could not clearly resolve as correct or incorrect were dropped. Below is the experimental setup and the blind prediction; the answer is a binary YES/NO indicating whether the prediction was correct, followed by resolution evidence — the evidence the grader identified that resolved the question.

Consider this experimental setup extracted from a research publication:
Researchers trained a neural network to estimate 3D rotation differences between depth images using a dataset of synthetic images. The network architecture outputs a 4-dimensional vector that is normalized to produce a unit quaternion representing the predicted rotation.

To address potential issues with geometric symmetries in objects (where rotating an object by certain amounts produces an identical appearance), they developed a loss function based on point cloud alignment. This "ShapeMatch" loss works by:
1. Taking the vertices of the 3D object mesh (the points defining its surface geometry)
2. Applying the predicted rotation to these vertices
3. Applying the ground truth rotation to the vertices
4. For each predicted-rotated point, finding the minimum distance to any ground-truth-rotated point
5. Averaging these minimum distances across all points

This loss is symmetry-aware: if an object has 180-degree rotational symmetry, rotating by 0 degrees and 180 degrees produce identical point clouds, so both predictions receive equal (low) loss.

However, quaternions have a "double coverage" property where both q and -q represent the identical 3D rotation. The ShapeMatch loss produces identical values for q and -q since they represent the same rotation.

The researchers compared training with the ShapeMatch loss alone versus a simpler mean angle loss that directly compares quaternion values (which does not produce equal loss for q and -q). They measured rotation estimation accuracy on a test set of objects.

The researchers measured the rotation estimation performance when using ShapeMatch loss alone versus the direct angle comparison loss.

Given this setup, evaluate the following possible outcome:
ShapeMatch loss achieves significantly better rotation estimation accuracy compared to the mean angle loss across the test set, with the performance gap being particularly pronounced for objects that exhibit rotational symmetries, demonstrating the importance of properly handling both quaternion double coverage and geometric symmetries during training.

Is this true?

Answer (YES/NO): NO